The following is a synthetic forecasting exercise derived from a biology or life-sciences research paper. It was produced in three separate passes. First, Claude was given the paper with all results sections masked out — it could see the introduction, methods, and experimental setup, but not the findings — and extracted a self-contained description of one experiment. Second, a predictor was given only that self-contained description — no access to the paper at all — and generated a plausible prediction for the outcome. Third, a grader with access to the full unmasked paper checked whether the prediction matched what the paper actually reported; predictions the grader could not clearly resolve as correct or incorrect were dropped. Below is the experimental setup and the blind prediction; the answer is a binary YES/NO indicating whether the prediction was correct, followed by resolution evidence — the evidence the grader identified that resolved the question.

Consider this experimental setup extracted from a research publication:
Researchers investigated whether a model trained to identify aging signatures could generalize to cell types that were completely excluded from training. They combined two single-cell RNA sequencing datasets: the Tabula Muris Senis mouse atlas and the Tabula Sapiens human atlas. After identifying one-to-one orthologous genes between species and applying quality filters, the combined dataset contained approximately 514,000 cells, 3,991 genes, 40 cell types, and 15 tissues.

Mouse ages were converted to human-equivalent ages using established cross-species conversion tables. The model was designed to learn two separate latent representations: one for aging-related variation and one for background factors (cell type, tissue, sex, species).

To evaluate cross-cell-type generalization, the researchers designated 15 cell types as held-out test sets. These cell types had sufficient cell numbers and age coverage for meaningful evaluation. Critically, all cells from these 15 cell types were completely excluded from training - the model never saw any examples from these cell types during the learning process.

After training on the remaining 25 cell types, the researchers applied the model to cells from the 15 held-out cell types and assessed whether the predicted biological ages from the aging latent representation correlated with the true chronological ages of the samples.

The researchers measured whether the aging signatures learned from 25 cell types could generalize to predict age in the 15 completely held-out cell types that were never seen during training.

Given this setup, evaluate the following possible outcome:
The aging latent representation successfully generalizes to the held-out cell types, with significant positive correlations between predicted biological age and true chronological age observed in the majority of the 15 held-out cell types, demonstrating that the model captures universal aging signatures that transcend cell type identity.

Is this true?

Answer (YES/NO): YES